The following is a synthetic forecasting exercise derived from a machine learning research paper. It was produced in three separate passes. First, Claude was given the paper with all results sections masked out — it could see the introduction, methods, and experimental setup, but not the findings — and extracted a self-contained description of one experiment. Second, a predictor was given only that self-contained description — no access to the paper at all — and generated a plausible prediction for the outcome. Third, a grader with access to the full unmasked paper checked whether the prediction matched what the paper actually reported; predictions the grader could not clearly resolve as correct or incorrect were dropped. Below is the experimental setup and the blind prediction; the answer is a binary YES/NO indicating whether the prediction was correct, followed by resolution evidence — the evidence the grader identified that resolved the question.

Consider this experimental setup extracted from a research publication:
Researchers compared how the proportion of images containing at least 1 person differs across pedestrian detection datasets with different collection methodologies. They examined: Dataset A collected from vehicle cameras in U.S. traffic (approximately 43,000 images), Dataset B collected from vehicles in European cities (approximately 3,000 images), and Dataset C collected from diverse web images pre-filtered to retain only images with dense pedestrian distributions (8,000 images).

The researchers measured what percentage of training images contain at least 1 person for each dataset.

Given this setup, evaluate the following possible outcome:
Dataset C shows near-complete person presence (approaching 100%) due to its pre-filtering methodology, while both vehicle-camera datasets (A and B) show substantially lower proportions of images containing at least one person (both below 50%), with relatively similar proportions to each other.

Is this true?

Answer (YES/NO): NO